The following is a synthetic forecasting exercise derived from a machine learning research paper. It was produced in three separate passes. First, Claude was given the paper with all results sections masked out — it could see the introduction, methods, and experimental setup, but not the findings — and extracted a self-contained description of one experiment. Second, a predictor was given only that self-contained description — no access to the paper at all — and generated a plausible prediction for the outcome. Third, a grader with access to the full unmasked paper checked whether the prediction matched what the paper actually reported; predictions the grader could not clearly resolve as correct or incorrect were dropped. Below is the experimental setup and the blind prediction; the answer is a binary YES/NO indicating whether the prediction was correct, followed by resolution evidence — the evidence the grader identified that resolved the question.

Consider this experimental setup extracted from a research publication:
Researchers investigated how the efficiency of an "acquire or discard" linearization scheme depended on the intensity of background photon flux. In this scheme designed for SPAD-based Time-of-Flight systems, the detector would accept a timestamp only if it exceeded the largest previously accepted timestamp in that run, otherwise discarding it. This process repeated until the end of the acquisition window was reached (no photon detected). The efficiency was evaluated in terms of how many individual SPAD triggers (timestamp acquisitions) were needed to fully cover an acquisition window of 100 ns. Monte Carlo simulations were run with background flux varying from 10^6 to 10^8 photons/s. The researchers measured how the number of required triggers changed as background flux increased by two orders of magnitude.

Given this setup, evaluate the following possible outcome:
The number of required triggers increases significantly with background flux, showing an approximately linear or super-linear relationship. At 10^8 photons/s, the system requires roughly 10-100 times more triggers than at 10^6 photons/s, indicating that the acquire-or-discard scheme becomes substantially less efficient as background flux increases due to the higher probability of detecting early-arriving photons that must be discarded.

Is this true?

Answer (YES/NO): NO